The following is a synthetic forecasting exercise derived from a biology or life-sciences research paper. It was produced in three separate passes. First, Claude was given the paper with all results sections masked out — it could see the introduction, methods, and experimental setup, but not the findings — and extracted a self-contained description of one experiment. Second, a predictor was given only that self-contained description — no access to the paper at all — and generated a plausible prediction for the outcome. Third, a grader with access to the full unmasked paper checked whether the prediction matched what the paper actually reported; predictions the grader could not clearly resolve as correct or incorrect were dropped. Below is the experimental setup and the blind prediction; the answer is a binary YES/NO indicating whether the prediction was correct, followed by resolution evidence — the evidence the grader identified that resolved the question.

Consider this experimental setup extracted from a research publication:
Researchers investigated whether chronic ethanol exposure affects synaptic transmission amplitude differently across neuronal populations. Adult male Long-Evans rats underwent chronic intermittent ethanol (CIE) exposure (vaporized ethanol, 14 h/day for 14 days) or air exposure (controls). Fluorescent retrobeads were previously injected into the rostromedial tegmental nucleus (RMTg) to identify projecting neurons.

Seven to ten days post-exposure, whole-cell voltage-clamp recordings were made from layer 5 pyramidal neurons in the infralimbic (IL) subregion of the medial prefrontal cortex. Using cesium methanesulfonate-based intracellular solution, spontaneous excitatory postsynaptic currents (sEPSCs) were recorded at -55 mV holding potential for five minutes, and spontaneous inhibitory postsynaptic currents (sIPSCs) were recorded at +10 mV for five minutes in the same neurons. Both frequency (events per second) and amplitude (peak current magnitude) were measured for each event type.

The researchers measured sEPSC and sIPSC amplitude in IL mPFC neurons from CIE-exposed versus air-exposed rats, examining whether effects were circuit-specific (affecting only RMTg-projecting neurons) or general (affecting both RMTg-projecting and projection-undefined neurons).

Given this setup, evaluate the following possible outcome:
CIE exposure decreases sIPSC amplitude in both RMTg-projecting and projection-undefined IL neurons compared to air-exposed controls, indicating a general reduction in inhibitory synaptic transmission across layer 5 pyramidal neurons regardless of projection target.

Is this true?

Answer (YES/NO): NO